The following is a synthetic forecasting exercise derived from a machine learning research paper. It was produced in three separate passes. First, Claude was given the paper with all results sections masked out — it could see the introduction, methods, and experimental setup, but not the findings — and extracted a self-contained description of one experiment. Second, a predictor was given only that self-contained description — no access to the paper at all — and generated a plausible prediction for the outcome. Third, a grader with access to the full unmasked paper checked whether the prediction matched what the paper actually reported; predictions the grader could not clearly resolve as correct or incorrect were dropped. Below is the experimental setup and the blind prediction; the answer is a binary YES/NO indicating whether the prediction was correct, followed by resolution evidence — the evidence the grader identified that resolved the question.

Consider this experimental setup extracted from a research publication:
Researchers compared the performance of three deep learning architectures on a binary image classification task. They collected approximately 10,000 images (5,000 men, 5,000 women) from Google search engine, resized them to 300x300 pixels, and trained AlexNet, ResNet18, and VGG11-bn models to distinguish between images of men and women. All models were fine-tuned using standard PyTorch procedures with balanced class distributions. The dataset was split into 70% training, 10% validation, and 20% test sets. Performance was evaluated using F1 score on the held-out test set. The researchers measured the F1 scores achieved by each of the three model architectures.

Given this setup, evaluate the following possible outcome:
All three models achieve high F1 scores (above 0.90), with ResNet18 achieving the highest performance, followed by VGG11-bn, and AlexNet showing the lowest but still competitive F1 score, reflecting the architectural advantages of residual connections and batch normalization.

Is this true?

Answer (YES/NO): NO